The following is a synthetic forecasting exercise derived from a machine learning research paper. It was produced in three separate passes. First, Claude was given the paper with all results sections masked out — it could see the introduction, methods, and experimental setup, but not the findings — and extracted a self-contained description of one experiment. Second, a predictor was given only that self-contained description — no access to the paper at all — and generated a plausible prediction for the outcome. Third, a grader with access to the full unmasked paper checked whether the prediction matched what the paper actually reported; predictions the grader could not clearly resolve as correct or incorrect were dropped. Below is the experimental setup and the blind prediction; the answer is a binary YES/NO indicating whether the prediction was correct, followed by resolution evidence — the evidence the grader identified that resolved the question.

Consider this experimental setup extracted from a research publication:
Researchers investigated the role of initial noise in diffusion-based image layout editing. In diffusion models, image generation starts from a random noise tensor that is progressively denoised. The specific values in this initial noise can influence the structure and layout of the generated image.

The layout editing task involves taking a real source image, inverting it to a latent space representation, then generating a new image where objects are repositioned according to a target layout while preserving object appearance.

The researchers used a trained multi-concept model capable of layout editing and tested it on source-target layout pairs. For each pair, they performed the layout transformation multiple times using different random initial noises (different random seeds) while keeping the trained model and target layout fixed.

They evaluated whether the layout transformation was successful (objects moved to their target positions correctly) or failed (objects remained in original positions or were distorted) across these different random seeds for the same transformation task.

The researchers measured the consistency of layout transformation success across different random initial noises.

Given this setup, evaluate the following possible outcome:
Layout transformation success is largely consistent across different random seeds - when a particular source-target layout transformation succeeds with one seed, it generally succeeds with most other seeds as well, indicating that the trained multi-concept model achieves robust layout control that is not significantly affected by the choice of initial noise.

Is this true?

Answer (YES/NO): NO